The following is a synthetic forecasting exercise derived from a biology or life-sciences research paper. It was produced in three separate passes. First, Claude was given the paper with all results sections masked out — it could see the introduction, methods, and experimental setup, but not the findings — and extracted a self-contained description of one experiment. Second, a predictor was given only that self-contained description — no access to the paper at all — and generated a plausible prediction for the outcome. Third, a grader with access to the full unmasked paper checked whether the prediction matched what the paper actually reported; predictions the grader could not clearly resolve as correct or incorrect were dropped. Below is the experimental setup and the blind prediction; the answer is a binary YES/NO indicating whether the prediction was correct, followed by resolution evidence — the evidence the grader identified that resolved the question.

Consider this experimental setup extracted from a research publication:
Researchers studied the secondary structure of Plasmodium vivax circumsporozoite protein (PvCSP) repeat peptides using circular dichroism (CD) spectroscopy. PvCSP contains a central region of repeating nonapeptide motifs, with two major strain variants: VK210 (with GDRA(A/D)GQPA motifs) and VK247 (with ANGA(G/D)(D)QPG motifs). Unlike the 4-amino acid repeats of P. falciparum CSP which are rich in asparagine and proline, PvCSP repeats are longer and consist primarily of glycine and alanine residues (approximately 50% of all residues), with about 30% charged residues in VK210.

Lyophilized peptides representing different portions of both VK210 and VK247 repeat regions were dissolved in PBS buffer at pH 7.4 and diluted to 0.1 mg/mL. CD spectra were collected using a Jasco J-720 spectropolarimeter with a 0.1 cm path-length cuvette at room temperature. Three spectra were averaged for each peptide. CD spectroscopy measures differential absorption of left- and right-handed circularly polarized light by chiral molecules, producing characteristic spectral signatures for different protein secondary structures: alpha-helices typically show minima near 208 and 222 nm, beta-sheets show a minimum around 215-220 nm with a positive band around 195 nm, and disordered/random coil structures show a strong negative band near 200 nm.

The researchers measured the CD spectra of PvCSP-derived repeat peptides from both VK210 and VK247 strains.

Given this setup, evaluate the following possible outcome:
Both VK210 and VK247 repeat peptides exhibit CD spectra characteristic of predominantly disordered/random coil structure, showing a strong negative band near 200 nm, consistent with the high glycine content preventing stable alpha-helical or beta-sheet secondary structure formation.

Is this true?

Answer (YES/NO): YES